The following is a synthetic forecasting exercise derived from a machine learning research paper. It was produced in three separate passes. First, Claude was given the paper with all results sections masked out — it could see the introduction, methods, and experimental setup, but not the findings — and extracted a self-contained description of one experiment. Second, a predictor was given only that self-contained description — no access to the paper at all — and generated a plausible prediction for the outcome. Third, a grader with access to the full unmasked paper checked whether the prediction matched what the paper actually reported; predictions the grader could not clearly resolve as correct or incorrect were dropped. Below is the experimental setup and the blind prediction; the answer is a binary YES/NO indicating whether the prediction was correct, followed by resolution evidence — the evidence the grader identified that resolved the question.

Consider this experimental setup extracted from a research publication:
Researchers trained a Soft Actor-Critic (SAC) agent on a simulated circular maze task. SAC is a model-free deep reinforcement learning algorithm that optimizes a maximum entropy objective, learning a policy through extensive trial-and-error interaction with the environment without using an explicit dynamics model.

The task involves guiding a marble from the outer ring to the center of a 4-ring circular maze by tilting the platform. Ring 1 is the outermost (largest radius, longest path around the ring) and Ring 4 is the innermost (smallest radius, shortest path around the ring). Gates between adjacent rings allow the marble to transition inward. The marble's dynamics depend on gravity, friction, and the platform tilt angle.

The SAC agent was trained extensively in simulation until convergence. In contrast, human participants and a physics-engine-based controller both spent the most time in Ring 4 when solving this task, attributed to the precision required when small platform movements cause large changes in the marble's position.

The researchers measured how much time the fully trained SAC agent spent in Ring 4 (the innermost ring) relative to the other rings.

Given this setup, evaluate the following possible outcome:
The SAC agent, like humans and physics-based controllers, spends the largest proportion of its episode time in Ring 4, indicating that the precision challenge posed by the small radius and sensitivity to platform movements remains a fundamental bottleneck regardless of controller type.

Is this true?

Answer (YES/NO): NO